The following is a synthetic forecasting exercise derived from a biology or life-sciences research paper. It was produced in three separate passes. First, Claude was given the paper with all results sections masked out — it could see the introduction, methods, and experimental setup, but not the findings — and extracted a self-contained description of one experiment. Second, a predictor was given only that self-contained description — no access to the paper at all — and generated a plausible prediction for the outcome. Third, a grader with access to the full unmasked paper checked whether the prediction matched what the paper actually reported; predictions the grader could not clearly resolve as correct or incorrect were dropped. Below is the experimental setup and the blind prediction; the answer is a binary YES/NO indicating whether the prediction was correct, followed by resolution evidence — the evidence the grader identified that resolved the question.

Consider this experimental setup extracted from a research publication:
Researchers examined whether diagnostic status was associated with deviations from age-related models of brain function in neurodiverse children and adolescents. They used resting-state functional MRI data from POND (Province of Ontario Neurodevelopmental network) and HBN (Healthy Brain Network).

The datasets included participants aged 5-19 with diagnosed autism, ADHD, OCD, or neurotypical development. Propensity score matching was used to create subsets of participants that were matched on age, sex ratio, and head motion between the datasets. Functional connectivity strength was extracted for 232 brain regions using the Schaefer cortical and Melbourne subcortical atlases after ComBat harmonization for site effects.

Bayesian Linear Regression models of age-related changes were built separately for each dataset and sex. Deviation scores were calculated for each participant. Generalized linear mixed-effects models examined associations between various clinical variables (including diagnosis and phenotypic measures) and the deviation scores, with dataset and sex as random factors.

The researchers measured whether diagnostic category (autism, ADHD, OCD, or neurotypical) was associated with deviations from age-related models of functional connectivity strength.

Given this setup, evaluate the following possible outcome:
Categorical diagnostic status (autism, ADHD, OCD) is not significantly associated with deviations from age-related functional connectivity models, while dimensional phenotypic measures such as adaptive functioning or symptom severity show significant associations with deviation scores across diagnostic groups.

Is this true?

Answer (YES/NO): NO